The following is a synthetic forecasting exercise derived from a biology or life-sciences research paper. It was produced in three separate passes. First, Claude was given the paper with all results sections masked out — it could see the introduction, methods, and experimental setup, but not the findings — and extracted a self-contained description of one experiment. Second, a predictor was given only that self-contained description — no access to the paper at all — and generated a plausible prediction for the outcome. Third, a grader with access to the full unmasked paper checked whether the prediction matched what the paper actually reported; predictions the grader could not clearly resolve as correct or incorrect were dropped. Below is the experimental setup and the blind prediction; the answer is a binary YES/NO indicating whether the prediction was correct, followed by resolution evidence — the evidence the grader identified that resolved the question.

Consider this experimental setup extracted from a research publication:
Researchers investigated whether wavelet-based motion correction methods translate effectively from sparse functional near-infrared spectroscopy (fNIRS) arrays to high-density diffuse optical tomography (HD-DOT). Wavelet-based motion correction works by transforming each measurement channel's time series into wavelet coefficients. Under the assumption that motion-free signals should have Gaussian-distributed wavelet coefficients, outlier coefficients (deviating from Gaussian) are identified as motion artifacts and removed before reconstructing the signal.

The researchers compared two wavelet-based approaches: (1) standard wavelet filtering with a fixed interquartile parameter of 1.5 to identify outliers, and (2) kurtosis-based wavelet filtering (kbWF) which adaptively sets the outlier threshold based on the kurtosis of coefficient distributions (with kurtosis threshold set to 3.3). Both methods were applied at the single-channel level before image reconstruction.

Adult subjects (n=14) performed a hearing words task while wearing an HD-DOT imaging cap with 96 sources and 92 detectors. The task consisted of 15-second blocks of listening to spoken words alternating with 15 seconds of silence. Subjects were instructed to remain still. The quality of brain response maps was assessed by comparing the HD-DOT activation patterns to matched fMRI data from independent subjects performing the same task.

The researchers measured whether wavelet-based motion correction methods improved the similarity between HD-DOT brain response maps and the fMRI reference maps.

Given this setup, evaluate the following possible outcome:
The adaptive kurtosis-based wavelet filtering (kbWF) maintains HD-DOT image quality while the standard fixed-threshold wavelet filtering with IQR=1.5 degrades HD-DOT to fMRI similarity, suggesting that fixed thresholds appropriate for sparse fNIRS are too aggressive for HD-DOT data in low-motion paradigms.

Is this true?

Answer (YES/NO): NO